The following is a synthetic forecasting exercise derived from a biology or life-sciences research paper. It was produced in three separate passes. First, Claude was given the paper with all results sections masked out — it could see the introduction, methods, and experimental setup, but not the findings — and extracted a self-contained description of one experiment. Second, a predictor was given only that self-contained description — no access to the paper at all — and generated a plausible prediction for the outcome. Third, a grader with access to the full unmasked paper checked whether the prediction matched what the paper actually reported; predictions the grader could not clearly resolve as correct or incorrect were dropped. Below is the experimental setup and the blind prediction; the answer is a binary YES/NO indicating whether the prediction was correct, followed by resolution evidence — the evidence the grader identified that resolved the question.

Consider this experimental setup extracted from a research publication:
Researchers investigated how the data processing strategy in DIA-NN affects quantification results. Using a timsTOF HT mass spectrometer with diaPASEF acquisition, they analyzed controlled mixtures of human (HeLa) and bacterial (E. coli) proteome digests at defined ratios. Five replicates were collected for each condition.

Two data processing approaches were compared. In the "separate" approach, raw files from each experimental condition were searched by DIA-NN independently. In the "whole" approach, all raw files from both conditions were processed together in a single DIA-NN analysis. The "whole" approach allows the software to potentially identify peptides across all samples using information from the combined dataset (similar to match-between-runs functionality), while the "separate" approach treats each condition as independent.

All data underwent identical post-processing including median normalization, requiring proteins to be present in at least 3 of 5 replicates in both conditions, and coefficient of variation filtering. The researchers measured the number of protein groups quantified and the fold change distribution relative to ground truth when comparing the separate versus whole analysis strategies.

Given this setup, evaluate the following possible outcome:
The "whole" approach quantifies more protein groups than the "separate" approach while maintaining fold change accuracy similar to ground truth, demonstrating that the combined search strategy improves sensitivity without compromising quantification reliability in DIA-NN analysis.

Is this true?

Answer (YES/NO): NO